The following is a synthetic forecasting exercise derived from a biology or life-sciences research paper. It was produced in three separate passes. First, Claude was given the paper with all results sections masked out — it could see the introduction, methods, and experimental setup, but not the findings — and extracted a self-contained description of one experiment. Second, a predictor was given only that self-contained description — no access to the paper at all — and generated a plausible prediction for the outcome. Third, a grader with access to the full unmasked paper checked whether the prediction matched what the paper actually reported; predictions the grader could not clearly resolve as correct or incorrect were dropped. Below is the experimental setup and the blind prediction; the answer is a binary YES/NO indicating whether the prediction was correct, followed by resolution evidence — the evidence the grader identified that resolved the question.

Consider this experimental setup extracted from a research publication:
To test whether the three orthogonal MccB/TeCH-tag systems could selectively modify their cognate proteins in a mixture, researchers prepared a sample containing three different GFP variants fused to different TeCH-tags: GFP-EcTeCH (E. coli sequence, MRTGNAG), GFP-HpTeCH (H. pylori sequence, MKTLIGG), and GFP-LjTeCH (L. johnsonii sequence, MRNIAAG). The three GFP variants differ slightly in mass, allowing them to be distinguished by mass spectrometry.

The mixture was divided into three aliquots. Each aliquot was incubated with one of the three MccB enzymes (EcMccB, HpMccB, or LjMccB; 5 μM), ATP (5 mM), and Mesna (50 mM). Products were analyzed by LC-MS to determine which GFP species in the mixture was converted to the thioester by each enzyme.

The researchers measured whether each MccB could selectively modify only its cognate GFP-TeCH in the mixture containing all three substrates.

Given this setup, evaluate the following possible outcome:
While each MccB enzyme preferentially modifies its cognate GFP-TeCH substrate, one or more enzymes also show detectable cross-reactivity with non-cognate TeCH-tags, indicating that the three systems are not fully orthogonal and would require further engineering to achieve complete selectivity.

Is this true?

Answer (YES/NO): NO